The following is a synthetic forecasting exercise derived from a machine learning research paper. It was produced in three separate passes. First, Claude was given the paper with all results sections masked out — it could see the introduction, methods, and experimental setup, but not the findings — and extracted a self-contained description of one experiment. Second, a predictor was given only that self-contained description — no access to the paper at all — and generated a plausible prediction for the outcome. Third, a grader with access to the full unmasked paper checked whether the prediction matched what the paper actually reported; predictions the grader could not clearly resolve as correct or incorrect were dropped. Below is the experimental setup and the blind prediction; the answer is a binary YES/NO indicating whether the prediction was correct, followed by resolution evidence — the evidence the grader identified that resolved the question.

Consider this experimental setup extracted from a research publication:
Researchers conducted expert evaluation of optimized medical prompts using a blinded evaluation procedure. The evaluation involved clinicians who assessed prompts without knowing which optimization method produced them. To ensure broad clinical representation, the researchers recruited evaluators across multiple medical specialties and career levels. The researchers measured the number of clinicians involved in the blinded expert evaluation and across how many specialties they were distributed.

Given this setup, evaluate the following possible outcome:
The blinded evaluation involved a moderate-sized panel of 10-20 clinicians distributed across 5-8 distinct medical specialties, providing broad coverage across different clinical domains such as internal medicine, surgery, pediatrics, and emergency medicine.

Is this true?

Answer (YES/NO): NO